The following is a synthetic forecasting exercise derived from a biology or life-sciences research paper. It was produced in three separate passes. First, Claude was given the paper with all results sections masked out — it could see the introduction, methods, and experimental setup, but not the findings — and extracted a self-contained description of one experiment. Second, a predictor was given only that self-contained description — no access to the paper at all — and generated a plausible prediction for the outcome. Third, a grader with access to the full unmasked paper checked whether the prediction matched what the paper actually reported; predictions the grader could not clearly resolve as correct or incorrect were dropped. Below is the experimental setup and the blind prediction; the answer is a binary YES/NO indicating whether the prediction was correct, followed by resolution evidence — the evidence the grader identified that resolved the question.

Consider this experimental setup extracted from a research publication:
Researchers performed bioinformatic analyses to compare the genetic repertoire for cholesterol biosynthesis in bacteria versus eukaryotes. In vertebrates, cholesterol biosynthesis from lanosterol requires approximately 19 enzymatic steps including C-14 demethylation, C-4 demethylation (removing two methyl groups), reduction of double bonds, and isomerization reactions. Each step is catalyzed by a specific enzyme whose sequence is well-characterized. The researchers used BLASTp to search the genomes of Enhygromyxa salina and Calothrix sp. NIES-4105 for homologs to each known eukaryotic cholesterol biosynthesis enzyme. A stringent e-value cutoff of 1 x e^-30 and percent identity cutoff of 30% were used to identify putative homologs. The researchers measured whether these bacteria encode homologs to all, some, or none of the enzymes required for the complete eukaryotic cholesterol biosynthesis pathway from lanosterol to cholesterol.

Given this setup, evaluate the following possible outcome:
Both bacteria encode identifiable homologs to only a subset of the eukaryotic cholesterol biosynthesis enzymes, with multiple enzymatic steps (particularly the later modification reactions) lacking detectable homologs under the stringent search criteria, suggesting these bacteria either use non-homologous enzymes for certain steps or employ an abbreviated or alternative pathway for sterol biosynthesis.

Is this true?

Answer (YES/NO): NO